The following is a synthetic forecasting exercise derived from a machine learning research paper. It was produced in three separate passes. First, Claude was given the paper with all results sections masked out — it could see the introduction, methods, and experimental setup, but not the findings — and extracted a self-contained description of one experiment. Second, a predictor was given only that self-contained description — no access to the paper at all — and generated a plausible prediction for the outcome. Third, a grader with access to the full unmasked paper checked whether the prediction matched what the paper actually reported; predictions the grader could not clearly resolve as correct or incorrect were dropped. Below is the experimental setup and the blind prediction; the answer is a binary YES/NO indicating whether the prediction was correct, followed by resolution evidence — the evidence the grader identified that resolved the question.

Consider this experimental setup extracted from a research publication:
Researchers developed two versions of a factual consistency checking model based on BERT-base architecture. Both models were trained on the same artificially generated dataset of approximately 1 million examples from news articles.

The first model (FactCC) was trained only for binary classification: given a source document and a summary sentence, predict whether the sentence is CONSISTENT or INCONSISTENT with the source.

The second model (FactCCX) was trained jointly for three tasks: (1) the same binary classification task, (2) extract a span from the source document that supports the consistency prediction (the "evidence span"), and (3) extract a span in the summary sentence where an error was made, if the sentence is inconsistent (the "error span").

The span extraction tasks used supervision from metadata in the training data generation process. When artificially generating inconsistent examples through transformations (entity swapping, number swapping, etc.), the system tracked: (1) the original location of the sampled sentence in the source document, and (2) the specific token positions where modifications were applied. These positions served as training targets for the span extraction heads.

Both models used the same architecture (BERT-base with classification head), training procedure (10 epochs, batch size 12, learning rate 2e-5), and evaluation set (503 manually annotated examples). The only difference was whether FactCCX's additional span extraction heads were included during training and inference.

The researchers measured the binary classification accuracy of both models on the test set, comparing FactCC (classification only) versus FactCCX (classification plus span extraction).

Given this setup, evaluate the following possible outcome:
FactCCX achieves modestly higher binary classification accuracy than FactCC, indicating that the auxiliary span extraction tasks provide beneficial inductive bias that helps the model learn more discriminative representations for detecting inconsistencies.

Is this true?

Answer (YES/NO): NO